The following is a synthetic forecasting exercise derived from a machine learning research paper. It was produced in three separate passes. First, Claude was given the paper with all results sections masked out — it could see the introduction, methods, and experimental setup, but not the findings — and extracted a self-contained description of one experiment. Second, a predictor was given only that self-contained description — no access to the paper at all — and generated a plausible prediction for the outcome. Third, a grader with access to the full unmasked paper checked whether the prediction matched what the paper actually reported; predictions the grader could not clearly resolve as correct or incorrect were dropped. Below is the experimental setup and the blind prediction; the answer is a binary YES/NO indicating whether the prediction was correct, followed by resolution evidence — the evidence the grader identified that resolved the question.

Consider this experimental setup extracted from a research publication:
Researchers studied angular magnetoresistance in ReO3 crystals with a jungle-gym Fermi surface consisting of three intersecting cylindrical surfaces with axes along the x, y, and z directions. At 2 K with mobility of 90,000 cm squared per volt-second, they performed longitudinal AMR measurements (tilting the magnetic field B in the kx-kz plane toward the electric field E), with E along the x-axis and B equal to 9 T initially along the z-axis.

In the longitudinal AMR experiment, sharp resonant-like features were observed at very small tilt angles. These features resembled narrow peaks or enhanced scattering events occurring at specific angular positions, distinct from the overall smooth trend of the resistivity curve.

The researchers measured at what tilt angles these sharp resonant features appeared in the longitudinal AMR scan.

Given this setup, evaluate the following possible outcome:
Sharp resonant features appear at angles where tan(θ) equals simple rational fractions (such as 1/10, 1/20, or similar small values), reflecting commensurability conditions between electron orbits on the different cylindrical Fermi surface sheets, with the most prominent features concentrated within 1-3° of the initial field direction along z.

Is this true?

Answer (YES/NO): NO